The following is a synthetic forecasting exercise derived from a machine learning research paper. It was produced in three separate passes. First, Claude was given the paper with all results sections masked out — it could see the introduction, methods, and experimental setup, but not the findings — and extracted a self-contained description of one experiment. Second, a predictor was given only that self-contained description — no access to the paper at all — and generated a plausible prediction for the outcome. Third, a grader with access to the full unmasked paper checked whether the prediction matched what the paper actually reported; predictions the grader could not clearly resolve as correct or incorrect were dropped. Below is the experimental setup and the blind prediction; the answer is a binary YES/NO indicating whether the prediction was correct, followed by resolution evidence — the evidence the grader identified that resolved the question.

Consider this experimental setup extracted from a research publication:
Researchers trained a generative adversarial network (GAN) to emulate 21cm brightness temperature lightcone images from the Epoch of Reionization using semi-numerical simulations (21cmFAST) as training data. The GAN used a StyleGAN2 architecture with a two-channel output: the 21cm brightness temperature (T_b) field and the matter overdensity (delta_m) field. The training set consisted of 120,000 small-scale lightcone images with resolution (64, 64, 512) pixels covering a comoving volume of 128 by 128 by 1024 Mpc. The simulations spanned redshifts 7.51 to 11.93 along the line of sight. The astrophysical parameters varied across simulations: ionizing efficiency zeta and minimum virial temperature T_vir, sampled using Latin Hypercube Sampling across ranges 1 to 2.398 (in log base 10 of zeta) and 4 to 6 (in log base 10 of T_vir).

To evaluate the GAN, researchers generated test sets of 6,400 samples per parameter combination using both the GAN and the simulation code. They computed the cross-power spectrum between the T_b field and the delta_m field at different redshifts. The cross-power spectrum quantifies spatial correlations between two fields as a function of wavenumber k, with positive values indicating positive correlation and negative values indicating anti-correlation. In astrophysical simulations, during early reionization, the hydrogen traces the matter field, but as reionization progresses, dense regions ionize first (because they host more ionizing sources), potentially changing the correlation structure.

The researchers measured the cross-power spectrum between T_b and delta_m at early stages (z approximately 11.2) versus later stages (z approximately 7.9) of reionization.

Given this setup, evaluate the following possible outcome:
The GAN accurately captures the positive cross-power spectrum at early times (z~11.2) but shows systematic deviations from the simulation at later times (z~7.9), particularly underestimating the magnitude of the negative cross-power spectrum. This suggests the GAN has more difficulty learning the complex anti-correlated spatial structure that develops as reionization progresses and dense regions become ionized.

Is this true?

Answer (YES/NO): NO